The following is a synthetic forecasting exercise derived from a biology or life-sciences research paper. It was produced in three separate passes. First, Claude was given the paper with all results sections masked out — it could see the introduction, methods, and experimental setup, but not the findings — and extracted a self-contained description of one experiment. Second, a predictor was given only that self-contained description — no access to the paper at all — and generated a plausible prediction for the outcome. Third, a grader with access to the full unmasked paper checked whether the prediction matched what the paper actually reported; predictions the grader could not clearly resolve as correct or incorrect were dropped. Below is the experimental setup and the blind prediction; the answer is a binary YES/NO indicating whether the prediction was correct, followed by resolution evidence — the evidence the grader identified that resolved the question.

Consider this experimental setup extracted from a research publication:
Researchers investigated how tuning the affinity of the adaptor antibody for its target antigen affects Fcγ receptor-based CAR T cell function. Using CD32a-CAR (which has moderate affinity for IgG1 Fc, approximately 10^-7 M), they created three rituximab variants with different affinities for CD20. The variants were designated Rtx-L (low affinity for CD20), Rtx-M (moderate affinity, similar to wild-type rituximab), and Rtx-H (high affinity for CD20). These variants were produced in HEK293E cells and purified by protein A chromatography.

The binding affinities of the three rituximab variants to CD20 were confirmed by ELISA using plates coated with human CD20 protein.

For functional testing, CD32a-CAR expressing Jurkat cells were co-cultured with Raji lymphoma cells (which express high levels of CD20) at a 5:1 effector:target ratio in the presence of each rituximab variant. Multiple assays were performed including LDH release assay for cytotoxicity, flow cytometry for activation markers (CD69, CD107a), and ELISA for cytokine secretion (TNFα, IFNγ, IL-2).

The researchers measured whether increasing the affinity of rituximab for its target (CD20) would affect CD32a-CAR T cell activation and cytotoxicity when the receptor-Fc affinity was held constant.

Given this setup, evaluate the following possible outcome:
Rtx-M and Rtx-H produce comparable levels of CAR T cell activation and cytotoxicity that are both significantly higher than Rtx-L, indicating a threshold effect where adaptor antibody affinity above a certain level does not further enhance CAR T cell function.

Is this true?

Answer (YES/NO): NO